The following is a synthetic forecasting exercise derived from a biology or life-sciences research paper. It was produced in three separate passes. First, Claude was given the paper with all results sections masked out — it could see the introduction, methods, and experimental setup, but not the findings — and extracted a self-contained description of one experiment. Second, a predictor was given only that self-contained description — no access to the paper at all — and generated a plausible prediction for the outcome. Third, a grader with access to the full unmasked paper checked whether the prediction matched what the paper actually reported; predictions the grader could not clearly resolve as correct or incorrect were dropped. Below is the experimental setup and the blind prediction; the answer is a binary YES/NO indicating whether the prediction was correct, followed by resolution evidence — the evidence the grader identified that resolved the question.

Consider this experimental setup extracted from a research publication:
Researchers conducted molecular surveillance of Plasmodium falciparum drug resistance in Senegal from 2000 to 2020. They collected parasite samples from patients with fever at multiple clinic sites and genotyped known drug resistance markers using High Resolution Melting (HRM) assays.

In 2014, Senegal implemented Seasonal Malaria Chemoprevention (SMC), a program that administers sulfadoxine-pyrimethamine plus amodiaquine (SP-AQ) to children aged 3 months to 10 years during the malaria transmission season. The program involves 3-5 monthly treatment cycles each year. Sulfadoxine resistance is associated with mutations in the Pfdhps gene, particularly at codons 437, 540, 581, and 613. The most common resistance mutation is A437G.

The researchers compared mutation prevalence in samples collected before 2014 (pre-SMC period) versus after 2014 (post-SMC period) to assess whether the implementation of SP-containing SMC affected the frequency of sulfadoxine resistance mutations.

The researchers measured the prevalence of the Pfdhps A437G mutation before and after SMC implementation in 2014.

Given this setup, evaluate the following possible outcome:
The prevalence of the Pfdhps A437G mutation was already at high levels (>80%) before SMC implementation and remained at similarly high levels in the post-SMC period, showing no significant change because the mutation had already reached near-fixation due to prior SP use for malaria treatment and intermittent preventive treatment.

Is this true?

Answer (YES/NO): NO